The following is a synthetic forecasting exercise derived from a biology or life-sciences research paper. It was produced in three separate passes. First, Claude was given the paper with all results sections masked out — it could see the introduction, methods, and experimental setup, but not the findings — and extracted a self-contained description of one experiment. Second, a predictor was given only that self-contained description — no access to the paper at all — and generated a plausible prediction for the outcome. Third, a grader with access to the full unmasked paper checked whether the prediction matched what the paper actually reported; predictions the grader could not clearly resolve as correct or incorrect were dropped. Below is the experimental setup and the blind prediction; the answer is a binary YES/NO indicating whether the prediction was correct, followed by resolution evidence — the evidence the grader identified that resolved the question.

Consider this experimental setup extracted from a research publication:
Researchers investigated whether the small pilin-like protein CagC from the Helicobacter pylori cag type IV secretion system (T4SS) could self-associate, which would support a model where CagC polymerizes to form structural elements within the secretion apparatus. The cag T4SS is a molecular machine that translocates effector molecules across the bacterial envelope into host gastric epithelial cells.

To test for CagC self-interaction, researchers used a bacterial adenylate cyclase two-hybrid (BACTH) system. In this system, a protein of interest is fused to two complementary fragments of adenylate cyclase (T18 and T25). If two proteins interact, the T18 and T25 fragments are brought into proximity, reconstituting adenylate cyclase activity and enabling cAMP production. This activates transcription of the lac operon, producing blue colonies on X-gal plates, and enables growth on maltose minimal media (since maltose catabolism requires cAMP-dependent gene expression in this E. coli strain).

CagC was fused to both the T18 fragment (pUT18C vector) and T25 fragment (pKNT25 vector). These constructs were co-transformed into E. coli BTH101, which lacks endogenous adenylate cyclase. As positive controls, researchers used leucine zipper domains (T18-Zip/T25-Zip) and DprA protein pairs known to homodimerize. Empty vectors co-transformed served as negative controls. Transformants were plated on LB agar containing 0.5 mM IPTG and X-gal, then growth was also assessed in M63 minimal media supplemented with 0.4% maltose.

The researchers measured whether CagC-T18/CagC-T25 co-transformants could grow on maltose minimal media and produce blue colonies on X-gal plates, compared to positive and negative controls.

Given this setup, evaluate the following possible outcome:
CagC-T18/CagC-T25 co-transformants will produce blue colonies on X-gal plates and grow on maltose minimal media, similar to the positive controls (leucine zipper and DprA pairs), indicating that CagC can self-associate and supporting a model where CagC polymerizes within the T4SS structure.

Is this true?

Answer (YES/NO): YES